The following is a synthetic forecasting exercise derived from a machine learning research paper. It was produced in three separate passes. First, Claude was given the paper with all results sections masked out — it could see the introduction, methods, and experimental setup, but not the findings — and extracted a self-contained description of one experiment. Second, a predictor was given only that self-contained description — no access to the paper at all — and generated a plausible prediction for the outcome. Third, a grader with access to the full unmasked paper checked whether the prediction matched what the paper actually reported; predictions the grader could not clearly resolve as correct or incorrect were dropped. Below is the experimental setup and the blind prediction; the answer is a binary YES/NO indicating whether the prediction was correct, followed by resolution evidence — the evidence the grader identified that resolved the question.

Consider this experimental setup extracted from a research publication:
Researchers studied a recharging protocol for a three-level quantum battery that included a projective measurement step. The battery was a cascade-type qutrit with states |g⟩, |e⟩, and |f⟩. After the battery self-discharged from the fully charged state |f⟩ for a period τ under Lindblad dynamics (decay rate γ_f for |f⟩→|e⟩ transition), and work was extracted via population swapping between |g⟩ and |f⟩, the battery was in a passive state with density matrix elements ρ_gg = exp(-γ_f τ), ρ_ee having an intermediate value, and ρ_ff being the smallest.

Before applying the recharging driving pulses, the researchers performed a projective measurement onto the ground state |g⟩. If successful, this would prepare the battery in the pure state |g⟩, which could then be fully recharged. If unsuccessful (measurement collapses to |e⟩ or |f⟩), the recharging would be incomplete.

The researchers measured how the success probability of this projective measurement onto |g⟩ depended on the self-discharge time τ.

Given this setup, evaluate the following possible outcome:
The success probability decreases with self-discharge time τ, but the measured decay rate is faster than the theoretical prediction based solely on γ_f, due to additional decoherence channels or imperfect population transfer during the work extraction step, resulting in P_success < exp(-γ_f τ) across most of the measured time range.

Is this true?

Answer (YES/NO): NO